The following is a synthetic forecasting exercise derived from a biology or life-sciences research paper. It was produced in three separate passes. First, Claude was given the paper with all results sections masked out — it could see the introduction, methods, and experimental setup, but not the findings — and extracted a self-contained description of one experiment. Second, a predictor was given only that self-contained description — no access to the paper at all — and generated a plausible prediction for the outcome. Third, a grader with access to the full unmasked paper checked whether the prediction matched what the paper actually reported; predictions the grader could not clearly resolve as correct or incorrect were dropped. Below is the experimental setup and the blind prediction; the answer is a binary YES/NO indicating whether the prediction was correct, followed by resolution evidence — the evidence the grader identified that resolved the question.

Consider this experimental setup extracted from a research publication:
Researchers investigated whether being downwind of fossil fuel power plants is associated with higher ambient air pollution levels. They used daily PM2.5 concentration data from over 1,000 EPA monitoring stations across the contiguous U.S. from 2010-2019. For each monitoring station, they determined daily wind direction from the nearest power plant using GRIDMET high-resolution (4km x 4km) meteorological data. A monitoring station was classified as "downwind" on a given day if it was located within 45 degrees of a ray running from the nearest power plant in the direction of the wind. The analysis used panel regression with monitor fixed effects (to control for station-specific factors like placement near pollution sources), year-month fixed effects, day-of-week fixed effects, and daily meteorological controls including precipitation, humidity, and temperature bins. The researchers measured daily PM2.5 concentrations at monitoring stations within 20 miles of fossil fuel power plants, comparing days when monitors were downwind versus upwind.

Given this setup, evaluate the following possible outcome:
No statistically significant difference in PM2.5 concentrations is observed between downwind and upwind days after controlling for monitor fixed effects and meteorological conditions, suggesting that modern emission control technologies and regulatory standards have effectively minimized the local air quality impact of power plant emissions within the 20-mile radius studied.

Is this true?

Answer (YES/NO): NO